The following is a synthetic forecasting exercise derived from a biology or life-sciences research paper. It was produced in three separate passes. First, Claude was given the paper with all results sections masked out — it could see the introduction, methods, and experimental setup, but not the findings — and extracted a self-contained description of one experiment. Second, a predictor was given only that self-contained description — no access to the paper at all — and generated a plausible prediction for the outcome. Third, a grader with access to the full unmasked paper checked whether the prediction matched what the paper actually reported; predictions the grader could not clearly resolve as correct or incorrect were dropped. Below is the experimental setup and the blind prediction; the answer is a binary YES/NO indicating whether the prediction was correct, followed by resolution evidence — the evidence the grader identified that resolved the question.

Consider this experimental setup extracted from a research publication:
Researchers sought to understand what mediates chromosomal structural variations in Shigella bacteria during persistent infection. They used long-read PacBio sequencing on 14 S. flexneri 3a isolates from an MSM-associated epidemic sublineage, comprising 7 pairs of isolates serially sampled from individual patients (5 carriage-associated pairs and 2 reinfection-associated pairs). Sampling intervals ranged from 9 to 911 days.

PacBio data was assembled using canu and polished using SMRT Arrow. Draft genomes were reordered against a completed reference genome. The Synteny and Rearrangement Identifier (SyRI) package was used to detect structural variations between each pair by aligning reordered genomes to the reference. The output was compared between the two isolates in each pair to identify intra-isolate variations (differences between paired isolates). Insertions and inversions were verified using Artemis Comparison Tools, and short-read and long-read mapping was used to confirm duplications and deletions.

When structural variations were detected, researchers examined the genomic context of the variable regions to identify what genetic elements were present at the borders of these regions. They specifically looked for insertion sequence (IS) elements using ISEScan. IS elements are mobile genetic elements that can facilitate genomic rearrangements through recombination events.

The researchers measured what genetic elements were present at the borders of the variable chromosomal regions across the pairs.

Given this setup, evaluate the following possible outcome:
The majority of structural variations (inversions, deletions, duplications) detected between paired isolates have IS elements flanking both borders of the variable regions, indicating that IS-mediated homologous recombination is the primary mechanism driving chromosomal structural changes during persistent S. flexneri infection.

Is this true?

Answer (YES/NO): NO